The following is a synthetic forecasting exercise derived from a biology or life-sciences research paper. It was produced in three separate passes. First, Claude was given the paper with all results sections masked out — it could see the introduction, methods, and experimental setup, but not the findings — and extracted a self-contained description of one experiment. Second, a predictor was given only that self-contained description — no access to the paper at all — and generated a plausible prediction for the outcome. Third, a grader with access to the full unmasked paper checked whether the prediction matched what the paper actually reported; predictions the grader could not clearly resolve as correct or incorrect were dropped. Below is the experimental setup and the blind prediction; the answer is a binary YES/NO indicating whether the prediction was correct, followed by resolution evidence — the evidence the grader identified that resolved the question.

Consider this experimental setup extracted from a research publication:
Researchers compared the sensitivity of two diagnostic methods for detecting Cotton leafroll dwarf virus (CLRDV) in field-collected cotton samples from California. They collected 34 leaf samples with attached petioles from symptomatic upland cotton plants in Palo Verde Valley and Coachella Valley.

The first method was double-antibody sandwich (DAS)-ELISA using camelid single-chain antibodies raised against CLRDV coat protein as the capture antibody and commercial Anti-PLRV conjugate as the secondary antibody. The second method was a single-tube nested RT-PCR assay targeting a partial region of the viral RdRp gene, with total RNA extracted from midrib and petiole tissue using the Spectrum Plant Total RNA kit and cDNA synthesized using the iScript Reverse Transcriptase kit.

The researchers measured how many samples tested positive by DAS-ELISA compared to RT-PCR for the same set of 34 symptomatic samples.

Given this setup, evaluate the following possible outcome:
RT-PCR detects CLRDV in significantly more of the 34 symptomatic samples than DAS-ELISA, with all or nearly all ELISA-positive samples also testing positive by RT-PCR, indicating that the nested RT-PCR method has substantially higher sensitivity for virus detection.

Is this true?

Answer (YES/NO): NO